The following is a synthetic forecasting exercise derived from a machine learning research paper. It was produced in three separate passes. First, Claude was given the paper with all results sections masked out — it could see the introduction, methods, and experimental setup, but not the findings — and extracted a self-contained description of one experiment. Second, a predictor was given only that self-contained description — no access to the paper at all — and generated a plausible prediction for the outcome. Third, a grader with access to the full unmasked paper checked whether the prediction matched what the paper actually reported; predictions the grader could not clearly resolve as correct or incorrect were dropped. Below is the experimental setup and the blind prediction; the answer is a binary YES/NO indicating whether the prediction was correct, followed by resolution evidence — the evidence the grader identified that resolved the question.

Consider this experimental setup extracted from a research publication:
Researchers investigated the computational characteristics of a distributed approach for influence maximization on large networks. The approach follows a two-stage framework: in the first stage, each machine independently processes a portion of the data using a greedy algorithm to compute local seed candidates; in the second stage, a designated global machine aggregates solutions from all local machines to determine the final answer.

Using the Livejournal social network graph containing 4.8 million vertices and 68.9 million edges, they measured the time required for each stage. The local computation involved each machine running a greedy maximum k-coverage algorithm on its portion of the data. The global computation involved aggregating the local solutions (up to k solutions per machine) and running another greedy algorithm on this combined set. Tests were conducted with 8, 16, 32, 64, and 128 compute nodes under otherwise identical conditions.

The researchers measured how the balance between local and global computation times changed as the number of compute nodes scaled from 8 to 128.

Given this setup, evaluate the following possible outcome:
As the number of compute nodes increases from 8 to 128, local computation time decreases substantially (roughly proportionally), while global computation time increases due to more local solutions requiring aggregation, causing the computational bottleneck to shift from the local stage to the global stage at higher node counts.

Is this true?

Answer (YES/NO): YES